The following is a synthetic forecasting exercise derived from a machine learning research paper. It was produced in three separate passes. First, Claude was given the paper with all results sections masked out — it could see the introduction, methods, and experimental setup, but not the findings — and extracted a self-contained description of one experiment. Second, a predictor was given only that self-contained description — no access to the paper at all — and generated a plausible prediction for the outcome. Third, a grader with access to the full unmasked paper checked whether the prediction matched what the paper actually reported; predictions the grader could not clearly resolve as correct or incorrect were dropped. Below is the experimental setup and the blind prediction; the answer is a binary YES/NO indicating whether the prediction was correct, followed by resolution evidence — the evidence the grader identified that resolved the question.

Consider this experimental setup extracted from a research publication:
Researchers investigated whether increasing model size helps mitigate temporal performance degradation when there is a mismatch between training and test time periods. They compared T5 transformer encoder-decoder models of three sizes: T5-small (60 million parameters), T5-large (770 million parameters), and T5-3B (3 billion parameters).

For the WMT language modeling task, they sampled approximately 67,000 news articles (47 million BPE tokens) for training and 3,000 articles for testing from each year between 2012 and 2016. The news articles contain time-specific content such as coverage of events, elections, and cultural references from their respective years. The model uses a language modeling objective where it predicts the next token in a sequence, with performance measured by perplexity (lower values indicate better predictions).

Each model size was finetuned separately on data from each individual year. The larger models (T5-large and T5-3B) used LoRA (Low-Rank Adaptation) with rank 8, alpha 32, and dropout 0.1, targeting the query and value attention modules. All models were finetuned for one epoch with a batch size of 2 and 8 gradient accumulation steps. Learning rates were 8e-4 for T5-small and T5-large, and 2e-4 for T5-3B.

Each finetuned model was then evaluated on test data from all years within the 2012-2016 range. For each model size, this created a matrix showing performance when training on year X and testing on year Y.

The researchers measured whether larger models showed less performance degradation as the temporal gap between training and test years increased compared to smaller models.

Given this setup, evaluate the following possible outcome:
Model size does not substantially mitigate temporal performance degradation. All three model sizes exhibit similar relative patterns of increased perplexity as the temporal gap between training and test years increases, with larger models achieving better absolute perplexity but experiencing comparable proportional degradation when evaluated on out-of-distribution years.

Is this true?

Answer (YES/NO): YES